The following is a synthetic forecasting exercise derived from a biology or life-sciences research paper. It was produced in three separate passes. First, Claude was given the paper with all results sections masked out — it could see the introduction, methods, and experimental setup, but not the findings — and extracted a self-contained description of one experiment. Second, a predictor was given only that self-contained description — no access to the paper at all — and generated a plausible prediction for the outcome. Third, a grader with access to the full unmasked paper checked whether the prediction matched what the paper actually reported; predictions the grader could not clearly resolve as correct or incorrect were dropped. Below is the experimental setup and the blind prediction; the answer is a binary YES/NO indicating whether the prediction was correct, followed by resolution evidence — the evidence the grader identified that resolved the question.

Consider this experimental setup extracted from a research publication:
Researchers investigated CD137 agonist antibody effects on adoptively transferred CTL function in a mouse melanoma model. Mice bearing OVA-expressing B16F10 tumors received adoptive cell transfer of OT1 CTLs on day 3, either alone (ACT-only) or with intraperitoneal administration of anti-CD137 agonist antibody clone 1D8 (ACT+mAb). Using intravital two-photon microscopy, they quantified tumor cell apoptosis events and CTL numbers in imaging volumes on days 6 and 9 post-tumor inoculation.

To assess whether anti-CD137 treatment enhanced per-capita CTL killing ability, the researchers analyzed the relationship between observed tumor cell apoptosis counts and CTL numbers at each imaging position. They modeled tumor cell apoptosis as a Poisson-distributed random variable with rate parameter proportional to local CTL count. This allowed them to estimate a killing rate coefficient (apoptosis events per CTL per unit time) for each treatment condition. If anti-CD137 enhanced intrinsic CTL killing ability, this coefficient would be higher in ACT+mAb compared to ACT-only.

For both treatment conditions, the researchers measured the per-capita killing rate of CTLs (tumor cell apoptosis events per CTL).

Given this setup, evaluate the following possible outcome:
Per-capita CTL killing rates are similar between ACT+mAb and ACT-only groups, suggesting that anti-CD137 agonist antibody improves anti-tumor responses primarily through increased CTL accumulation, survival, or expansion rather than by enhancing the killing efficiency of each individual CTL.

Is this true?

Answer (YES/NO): YES